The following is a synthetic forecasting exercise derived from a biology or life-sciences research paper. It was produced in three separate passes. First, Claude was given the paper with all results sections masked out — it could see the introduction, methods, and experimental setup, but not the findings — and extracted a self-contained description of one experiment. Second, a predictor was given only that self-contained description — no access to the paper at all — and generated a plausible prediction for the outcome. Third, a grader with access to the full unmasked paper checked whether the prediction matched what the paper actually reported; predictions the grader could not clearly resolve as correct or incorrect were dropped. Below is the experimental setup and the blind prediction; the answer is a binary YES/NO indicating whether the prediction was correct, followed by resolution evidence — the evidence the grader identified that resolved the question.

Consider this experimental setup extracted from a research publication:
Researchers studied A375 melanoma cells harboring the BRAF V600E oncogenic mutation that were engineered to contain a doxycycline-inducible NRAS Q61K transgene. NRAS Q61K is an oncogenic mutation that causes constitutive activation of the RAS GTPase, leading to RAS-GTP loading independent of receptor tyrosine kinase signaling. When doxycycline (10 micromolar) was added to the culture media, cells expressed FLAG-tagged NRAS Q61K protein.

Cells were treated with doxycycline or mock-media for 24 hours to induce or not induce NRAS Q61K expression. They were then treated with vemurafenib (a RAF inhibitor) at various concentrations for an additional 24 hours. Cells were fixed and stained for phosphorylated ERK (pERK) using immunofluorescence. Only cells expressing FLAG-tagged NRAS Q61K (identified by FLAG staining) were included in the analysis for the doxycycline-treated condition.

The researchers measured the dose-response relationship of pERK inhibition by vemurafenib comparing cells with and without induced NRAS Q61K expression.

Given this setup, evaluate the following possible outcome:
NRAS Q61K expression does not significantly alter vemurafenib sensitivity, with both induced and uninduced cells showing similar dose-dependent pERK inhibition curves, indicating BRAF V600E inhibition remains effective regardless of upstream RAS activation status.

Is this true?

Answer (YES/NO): NO